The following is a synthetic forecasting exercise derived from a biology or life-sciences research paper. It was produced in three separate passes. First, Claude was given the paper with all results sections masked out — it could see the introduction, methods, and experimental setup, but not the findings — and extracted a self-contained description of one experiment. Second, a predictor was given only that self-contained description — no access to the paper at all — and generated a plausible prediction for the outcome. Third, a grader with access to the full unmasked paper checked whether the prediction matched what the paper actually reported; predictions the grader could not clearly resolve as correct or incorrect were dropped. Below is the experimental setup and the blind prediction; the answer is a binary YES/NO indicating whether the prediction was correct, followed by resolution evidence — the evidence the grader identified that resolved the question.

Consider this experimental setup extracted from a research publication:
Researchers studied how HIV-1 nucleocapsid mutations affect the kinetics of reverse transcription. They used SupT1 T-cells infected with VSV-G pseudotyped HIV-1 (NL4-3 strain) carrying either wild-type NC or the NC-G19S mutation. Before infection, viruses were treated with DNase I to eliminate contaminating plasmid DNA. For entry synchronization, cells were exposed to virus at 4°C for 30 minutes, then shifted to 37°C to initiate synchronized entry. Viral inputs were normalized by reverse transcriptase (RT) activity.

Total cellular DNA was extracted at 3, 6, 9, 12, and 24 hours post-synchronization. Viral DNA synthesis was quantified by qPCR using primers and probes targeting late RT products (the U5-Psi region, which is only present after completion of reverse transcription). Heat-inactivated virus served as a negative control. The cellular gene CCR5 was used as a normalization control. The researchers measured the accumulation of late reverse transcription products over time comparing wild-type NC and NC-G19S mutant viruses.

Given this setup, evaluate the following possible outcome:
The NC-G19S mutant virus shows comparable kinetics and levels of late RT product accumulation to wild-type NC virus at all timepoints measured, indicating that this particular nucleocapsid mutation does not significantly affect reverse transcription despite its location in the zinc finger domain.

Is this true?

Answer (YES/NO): YES